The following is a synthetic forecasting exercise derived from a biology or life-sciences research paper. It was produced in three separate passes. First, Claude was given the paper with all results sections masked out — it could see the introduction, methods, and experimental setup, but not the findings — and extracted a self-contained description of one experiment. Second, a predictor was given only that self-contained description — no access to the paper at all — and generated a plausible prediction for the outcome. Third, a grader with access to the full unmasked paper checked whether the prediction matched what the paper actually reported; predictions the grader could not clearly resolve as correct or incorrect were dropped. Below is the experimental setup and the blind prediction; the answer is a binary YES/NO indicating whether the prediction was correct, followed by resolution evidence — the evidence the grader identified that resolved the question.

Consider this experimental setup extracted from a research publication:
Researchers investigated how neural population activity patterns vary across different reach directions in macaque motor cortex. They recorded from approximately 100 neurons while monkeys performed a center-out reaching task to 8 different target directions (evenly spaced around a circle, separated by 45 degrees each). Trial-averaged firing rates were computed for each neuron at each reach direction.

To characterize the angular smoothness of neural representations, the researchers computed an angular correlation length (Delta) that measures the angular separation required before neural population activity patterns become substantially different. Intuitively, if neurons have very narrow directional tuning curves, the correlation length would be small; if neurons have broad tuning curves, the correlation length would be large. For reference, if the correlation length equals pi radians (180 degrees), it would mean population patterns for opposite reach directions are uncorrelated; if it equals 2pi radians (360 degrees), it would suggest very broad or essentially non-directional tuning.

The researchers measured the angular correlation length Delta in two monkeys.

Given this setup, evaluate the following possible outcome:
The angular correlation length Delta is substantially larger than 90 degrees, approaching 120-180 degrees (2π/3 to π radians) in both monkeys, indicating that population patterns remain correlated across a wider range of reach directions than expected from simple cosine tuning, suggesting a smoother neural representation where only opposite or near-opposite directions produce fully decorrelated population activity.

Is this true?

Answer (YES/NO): NO